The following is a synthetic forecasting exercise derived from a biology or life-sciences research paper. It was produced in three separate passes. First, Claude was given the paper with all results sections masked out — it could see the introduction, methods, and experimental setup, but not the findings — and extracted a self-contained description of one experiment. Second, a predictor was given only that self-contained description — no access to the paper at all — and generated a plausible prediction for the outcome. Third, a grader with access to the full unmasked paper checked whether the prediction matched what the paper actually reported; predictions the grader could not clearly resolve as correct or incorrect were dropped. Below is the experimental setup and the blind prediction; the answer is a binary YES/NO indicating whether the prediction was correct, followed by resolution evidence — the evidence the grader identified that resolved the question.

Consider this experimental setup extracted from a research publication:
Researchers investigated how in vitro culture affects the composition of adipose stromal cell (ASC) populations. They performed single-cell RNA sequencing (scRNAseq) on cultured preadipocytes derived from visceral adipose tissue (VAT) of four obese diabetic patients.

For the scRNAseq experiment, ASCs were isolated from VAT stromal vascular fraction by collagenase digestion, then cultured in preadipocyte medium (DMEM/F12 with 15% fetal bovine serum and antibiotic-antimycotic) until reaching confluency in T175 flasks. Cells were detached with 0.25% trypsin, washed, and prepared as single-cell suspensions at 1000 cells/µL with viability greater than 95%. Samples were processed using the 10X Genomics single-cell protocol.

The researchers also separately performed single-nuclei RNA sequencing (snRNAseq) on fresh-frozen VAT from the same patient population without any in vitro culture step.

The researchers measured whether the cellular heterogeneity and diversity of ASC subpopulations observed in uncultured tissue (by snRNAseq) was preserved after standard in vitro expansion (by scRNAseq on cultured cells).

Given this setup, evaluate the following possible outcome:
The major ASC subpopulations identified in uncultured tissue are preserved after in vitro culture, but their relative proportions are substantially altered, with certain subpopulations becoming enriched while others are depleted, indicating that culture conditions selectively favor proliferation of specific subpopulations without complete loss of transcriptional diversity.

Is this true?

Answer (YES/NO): NO